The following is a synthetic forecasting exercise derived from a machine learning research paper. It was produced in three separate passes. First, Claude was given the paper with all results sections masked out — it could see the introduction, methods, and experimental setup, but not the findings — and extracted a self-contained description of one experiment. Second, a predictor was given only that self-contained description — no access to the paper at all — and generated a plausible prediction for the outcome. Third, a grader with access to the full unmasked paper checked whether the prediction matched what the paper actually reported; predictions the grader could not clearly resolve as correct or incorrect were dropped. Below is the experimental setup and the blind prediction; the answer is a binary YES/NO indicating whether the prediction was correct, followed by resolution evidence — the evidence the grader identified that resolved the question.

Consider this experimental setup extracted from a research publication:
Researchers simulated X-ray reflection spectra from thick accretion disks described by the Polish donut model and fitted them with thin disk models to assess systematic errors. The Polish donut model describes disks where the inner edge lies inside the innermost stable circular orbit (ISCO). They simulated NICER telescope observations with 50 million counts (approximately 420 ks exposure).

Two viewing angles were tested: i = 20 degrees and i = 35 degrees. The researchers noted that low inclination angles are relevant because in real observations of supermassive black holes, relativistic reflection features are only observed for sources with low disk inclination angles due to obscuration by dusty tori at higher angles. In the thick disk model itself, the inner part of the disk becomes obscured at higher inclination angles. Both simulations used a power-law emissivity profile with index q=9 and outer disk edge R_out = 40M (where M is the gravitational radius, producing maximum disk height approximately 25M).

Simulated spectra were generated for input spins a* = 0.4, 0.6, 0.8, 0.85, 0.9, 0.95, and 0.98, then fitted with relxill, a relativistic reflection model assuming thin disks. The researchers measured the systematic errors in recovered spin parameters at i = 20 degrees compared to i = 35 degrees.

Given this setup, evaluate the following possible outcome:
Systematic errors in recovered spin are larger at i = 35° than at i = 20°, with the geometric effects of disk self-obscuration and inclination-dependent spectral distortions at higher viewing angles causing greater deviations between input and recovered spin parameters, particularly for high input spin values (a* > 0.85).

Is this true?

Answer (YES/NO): NO